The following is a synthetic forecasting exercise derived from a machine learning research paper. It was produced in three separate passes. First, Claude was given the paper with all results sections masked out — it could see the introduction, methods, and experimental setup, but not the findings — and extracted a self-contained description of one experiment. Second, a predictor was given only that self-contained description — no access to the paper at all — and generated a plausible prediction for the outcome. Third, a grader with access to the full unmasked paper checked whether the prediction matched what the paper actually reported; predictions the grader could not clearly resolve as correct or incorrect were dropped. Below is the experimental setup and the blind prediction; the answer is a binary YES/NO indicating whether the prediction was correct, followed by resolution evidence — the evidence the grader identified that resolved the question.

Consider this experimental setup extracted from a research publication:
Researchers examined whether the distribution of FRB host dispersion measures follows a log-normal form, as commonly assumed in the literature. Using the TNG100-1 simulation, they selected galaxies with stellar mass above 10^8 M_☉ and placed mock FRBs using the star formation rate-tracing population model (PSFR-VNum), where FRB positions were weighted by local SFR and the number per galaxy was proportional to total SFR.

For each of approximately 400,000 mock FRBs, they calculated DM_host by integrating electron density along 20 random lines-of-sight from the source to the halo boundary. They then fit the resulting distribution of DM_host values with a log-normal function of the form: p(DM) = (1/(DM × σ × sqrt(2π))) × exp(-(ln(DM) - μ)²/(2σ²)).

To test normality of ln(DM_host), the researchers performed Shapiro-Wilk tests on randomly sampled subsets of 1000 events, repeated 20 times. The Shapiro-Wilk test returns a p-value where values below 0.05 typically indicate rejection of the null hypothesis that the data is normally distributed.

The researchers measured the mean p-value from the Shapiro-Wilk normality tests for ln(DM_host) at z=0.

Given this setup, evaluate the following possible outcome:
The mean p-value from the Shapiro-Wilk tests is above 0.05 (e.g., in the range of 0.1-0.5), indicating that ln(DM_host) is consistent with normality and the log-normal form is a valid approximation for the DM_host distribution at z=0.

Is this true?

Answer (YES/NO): NO